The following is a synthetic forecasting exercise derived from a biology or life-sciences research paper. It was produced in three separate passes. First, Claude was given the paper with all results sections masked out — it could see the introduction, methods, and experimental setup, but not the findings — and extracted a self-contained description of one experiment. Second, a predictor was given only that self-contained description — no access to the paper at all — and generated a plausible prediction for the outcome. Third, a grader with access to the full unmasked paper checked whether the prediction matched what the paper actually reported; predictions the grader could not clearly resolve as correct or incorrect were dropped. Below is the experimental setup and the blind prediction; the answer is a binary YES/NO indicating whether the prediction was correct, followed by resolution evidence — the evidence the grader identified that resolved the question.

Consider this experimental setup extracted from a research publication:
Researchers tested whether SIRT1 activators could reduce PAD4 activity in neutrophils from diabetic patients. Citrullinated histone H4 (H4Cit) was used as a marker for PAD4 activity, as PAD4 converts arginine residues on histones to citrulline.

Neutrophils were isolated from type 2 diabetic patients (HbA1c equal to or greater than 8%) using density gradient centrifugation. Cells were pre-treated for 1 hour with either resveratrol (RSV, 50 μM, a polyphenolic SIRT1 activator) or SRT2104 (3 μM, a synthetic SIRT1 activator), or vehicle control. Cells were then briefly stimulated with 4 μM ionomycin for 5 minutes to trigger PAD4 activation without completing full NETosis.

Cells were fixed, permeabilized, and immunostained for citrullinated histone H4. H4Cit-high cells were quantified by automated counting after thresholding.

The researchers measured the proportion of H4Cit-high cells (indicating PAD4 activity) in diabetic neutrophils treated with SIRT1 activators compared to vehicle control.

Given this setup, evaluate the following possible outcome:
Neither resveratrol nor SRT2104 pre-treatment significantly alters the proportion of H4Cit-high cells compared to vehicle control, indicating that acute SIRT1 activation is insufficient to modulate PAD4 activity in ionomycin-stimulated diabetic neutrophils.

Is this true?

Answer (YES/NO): NO